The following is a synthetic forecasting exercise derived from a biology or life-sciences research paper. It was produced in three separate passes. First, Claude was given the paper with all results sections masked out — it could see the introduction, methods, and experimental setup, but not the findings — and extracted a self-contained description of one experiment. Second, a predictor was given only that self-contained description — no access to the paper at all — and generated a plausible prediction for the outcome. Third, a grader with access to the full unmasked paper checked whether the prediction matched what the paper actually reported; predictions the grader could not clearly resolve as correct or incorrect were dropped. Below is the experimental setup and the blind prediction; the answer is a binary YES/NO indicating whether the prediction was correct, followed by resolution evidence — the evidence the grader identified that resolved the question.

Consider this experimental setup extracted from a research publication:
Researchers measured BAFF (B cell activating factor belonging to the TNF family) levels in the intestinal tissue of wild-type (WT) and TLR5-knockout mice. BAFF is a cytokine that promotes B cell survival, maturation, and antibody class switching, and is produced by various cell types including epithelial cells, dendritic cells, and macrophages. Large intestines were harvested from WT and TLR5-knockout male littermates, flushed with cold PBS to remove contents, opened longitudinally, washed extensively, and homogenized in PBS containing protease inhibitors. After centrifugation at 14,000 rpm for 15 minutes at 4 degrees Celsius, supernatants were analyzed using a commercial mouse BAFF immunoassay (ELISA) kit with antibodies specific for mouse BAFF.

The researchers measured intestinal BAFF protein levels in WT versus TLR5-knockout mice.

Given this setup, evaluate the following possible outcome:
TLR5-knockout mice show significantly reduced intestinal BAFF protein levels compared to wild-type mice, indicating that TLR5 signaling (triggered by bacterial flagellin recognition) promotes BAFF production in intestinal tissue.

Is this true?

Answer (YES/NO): NO